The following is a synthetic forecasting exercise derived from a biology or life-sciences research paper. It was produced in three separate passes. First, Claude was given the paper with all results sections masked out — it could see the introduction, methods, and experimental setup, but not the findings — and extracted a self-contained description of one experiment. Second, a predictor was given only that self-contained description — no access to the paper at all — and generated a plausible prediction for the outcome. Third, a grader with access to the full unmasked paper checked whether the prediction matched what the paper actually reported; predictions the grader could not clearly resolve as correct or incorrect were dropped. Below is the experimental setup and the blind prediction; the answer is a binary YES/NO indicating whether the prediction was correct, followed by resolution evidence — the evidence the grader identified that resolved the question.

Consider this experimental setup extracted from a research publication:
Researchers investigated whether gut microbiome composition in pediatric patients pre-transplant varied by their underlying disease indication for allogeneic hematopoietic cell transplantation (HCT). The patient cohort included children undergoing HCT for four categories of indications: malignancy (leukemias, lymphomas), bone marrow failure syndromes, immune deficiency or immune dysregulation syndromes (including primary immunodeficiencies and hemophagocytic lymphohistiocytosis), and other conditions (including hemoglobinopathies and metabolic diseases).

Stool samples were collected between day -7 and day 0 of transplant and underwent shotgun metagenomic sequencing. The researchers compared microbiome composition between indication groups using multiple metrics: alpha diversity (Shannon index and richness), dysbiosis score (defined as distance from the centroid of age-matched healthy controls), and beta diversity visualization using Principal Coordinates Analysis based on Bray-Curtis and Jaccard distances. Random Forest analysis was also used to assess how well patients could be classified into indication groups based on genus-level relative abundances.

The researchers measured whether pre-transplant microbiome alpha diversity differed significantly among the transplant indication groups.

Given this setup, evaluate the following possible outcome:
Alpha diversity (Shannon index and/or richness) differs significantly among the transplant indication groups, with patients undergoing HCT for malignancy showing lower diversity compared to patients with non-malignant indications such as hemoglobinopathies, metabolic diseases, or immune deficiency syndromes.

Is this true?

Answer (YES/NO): NO